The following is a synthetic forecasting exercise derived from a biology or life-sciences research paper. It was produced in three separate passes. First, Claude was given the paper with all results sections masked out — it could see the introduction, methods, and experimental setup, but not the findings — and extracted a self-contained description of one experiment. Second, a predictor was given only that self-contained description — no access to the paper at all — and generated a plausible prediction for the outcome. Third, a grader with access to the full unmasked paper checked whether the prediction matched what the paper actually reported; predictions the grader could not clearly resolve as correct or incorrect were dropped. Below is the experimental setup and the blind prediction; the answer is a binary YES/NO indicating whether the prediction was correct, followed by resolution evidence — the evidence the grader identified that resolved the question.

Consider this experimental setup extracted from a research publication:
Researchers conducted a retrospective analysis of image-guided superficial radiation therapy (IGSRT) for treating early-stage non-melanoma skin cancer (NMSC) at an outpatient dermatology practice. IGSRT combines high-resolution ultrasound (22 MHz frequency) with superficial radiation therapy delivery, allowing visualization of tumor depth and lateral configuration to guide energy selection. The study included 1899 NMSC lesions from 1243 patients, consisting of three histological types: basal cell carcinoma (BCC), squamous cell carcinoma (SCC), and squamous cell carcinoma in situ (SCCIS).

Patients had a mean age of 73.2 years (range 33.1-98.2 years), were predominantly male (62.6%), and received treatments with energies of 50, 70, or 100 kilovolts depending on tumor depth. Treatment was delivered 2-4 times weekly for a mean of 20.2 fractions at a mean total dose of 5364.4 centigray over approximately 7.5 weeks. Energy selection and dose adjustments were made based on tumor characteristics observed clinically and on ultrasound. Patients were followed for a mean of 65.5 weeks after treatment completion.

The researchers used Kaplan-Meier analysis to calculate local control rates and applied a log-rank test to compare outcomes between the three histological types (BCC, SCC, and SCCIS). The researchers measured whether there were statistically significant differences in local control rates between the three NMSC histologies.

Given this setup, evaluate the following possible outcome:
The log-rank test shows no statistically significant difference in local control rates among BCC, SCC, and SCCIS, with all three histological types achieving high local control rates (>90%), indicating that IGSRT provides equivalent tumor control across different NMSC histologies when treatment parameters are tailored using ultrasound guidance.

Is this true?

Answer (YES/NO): YES